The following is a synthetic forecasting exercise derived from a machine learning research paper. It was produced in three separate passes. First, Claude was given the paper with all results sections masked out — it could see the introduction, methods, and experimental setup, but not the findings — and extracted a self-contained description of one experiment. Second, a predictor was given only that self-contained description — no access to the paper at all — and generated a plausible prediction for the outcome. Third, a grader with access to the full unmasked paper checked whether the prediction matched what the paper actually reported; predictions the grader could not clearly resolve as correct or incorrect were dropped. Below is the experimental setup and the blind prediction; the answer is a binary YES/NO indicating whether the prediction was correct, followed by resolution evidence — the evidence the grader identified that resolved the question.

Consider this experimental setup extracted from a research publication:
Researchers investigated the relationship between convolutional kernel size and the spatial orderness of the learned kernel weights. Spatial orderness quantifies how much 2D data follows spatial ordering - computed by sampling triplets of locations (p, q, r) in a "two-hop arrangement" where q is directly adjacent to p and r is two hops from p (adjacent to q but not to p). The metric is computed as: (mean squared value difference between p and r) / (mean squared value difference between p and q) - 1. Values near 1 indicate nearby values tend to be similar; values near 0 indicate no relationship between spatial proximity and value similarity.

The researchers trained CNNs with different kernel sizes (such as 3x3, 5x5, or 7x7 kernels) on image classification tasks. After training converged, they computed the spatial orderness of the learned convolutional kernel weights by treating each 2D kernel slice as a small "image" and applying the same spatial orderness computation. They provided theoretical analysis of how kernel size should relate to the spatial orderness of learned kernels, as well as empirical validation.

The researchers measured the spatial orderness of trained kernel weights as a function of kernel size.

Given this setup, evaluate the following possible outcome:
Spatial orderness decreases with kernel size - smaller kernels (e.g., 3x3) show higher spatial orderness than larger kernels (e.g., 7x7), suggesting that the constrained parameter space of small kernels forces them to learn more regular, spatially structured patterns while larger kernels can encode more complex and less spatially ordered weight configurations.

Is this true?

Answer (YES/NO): YES